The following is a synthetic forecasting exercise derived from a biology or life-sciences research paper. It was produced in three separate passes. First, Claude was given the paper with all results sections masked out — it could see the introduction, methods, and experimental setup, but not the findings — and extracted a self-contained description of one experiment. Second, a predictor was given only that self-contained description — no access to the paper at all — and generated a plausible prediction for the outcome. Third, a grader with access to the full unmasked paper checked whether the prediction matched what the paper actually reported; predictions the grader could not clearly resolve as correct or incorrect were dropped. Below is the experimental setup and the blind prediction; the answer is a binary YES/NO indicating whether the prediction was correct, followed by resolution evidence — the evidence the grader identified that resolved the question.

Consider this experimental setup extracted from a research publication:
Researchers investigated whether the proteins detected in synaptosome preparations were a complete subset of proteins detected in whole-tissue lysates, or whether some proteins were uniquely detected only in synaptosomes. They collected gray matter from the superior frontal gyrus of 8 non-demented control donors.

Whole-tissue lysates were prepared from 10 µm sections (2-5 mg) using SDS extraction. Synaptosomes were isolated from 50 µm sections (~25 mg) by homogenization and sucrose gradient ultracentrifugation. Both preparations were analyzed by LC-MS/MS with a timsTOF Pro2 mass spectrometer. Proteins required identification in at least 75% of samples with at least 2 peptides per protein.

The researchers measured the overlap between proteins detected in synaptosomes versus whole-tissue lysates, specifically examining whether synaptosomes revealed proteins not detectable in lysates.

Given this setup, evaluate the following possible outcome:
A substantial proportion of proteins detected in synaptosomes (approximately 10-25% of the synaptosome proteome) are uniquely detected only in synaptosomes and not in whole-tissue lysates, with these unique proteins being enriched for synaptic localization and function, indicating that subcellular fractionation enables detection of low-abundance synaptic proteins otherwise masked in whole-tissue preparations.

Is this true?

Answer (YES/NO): NO